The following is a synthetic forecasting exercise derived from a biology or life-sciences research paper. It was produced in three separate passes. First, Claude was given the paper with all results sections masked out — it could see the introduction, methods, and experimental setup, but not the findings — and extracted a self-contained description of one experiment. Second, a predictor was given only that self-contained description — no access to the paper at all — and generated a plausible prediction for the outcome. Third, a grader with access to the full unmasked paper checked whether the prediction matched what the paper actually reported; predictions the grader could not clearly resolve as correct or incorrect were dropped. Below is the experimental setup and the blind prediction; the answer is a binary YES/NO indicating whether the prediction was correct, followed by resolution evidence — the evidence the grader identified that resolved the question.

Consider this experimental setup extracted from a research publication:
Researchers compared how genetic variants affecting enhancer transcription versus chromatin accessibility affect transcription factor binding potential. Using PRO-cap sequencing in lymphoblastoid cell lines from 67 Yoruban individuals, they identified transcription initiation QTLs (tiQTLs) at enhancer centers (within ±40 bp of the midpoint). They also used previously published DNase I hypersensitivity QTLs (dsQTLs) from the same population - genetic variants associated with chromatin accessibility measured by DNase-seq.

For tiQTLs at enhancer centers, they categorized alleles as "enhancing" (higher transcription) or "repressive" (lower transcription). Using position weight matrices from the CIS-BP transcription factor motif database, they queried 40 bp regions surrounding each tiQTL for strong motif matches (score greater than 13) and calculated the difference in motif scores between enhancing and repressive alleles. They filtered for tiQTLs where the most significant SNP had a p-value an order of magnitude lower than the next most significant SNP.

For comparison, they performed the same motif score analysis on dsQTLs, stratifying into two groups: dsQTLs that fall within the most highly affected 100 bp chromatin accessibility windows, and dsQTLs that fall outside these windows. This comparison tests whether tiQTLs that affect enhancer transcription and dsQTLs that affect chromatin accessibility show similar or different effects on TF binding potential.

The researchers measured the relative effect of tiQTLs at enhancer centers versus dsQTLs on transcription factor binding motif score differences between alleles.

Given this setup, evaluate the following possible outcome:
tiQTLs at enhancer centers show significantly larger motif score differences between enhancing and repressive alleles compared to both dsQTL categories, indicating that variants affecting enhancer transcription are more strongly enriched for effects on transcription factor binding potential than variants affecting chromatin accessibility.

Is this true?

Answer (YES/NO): NO